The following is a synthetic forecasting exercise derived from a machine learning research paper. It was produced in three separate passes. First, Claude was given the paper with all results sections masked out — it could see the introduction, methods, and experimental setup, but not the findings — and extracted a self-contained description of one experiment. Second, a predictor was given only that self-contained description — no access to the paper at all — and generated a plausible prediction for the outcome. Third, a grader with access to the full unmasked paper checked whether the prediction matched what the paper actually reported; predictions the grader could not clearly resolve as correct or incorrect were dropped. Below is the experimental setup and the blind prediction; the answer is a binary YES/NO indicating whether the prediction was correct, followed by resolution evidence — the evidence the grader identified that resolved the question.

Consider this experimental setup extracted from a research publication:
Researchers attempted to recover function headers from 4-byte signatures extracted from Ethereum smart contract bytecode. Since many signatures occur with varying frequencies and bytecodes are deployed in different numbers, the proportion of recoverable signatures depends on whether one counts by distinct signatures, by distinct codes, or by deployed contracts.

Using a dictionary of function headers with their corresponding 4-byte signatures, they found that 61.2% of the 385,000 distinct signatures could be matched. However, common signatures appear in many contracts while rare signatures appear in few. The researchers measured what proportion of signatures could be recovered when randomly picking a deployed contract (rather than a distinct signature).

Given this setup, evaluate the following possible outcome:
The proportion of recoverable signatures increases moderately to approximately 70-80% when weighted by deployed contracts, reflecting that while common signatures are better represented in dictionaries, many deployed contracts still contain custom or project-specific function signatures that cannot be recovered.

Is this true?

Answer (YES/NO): NO